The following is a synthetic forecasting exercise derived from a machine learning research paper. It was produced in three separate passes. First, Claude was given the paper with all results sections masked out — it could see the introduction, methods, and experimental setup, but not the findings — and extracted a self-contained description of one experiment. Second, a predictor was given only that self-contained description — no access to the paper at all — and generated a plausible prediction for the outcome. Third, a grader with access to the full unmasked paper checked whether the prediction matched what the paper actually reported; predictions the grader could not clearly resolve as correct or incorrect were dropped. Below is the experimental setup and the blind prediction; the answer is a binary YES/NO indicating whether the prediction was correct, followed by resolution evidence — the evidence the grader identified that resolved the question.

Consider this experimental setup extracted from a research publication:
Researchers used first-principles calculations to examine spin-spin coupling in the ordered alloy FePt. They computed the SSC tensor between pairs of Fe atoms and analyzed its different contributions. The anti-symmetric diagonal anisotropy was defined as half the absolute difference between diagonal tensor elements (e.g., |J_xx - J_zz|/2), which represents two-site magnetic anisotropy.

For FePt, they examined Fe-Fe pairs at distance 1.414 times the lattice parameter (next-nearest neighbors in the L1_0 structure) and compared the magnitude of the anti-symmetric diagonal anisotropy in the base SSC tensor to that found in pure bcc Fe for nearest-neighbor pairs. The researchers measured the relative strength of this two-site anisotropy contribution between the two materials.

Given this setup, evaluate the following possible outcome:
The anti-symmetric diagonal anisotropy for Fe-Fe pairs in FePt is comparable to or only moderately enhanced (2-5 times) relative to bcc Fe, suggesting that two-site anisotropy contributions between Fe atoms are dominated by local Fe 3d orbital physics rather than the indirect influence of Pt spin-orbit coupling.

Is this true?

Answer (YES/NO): NO